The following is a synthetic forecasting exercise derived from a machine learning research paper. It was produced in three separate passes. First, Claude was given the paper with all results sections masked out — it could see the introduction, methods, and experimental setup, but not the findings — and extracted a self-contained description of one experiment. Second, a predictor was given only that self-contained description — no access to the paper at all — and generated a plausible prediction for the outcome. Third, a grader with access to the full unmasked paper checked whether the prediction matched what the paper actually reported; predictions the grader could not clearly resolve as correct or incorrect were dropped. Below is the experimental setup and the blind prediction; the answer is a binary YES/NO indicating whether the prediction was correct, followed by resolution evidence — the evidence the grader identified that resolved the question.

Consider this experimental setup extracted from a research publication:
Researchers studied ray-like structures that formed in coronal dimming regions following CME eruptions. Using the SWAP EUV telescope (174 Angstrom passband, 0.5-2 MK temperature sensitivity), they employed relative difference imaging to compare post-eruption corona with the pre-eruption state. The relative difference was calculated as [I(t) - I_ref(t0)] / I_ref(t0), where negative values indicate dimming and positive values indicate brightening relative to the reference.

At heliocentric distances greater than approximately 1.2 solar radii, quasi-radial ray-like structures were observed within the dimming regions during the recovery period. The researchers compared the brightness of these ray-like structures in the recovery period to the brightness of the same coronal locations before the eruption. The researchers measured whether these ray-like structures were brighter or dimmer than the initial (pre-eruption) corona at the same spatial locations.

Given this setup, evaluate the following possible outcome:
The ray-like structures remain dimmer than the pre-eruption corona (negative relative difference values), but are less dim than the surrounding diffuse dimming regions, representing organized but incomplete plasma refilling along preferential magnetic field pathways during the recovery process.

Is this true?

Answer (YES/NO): NO